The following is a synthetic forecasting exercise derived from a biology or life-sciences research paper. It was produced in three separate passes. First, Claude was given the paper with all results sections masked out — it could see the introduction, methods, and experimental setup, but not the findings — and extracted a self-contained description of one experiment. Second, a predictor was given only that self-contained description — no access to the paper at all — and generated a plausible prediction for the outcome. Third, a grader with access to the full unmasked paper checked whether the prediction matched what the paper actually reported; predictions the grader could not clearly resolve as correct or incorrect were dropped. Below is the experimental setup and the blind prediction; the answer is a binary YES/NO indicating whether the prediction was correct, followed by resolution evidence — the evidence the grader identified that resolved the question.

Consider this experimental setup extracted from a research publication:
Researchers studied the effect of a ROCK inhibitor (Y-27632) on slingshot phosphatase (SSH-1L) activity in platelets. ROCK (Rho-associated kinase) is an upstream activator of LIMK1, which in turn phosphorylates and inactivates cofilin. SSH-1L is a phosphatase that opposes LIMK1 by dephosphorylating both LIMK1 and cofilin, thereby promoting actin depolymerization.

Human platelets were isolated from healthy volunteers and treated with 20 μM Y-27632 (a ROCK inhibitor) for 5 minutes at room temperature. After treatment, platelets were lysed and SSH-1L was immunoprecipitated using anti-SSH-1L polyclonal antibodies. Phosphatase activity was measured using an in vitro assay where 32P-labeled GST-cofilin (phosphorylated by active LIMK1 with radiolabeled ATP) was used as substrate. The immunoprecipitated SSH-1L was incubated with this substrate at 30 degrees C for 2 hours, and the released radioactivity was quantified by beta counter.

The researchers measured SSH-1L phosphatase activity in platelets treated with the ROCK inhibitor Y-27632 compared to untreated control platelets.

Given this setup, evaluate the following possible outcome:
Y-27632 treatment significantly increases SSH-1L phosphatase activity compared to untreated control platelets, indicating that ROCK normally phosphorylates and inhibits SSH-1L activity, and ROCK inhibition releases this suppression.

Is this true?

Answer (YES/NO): YES